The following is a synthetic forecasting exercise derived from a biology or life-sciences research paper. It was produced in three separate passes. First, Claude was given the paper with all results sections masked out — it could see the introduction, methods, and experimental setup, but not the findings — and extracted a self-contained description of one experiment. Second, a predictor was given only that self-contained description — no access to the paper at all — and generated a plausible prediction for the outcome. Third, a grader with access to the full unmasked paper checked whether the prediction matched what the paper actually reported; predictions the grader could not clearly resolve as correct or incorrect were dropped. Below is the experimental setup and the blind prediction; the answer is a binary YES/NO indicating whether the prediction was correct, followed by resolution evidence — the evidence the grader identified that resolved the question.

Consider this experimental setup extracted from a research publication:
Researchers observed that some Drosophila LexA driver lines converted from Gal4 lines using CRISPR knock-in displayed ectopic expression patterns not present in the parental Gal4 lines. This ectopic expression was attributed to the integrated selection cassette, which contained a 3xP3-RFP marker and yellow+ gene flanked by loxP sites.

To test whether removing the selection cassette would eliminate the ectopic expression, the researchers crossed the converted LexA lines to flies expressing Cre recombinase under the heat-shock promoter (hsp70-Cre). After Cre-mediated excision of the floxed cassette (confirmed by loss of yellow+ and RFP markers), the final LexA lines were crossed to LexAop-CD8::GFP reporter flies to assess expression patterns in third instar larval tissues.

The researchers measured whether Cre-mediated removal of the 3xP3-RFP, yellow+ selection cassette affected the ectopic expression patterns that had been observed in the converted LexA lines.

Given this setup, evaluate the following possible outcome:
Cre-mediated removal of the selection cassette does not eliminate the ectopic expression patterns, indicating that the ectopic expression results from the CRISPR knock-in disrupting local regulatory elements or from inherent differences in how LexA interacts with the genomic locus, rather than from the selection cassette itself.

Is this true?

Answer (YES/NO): NO